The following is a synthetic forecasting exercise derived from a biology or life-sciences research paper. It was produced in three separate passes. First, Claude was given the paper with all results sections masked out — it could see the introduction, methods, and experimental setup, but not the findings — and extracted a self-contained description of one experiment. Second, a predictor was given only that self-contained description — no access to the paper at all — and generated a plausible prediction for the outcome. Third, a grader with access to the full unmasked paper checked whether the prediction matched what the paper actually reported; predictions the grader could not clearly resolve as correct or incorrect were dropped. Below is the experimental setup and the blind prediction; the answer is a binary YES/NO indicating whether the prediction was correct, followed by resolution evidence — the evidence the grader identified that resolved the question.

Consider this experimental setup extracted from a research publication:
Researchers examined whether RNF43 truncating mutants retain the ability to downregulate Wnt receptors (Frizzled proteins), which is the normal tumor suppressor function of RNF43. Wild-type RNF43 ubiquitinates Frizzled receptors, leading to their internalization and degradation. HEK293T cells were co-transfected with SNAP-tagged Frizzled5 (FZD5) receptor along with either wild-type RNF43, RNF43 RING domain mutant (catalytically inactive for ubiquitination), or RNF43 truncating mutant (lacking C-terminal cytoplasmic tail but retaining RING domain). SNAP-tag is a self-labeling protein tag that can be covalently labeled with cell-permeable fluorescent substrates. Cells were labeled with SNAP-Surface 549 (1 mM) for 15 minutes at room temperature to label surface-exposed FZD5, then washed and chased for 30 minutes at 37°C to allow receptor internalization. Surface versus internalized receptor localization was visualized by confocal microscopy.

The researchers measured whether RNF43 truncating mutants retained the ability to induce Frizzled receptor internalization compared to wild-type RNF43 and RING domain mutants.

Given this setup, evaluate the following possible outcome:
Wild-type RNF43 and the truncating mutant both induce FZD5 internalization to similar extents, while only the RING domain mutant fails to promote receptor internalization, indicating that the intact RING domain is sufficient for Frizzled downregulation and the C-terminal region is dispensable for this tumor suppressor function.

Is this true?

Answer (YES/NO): YES